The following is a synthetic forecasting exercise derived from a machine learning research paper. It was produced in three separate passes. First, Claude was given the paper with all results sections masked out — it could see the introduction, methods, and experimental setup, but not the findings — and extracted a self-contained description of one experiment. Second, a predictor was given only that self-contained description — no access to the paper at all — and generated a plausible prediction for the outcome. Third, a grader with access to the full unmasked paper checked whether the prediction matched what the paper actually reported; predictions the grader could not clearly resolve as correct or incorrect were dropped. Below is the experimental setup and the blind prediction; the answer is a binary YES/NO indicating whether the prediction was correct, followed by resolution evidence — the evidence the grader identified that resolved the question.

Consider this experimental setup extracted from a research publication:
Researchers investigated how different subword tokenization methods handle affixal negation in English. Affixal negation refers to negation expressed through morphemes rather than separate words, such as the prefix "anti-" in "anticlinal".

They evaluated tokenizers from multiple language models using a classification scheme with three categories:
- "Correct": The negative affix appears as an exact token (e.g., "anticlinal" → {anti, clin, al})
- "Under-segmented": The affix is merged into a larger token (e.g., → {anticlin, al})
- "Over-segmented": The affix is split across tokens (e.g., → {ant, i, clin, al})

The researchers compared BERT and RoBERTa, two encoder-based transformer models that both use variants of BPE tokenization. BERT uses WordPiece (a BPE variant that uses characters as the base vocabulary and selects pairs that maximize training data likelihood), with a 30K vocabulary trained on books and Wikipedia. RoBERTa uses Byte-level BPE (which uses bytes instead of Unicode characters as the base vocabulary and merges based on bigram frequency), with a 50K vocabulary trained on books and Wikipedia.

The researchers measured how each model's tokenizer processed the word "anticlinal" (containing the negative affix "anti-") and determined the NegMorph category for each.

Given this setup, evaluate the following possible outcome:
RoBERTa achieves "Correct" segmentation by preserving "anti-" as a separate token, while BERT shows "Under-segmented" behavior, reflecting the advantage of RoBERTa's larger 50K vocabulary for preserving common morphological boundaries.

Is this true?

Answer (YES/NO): NO